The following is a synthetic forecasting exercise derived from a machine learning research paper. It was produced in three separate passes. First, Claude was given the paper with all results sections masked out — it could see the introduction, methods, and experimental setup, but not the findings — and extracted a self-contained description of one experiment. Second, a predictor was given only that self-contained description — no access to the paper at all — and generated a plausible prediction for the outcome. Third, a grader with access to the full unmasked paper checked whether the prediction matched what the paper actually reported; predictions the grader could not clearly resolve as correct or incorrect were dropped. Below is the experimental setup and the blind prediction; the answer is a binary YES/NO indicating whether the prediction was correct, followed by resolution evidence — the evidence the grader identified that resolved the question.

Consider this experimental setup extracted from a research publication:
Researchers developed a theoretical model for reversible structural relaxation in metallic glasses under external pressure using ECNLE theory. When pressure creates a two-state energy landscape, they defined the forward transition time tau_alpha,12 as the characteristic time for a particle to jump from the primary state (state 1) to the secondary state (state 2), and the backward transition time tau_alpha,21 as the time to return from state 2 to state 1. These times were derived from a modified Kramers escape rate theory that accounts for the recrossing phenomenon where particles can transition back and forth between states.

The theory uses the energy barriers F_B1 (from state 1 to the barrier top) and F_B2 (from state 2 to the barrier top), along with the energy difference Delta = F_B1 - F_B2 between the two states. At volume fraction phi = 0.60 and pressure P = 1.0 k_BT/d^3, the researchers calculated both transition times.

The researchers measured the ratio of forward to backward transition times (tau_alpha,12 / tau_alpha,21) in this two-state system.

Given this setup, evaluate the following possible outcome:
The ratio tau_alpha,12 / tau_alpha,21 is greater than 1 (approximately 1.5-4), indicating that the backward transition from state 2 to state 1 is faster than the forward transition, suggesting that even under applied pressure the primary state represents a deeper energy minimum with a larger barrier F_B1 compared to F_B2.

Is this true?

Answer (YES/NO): NO